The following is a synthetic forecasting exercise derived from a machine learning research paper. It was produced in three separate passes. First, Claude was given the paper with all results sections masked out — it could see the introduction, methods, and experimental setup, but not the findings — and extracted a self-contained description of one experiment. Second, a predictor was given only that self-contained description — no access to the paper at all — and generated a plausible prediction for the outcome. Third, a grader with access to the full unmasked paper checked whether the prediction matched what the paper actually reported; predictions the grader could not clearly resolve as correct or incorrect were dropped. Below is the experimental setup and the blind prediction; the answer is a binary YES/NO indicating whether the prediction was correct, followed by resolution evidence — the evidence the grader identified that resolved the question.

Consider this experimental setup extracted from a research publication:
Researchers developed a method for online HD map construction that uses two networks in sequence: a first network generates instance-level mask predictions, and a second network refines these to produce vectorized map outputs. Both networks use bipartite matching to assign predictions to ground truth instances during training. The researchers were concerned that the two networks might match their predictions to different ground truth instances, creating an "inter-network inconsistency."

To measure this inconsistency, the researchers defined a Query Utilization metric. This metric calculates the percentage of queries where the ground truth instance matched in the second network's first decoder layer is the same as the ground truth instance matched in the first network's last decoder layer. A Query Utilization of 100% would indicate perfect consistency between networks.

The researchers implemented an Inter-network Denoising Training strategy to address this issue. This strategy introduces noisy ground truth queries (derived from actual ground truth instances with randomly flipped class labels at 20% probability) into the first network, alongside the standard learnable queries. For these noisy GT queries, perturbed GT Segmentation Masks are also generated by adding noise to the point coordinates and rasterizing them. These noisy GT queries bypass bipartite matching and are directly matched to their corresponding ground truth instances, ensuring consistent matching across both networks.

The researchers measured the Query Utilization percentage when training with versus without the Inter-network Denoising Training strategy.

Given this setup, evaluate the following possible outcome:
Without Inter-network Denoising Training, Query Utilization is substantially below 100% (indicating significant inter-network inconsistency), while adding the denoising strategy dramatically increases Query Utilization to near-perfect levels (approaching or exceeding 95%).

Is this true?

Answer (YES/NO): NO